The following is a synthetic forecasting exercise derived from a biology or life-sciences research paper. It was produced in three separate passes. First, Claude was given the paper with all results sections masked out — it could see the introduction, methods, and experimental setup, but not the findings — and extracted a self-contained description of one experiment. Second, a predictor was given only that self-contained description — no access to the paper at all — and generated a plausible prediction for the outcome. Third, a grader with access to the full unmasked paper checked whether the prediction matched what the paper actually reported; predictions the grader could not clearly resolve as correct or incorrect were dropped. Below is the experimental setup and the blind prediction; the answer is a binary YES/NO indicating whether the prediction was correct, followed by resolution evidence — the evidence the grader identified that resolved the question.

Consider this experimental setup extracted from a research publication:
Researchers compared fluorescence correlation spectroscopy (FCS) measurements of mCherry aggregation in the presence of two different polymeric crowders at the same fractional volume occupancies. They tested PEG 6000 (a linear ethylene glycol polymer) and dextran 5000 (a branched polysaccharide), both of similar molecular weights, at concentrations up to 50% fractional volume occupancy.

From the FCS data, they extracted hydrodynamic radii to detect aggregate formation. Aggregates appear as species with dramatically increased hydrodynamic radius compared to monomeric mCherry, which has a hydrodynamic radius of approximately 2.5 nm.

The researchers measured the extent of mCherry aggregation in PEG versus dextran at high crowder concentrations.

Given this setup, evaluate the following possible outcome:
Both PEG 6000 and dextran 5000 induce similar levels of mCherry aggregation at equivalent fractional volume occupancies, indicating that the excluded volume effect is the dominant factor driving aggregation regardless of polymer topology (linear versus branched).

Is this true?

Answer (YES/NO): NO